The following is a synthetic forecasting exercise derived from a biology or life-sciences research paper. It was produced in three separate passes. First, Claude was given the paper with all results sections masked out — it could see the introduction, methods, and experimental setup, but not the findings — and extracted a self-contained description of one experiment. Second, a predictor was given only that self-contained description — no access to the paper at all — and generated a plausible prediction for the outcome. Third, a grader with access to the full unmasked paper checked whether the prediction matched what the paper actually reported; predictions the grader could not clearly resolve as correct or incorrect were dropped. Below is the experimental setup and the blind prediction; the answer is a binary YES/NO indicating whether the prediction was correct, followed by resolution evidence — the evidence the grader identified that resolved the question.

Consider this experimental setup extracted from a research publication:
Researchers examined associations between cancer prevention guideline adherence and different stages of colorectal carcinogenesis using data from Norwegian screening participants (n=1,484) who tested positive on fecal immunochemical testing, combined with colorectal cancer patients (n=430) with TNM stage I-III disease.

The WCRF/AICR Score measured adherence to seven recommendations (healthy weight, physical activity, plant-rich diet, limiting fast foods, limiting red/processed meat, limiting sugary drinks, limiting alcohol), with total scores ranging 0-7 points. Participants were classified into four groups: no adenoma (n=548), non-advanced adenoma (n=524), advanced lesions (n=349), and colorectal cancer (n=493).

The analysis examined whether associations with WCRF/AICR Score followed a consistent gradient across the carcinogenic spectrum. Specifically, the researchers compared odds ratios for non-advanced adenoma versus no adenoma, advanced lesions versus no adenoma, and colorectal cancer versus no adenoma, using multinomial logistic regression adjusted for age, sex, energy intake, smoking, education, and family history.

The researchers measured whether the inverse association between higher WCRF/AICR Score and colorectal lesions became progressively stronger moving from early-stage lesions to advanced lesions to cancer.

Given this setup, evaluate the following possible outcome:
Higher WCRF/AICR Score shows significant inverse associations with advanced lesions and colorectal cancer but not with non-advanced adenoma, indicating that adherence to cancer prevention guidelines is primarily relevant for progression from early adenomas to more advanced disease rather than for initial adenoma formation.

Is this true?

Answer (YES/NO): NO